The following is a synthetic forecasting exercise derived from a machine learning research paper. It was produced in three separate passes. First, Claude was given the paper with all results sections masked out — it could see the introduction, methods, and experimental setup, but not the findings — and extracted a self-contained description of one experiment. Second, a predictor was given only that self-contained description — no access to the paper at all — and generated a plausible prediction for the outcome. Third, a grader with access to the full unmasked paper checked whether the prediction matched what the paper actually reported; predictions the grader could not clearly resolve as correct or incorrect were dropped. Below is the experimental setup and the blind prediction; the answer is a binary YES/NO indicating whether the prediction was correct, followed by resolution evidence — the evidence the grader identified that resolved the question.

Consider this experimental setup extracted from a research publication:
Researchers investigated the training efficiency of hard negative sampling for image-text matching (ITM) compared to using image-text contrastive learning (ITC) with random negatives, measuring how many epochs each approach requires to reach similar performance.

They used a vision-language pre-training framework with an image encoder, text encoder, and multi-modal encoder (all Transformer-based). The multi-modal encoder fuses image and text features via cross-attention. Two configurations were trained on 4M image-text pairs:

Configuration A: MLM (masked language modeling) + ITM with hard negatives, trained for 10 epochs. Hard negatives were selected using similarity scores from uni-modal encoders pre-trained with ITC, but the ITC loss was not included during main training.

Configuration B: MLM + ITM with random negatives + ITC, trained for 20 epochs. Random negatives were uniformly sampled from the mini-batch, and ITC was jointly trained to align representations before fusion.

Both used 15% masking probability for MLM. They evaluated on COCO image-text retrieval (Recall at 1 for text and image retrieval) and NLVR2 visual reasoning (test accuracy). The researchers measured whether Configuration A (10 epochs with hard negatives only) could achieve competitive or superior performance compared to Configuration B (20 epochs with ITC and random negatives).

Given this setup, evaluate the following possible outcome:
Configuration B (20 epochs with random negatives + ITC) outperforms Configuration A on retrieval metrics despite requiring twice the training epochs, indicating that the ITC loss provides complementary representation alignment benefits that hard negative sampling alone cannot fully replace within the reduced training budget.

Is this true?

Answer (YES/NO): YES